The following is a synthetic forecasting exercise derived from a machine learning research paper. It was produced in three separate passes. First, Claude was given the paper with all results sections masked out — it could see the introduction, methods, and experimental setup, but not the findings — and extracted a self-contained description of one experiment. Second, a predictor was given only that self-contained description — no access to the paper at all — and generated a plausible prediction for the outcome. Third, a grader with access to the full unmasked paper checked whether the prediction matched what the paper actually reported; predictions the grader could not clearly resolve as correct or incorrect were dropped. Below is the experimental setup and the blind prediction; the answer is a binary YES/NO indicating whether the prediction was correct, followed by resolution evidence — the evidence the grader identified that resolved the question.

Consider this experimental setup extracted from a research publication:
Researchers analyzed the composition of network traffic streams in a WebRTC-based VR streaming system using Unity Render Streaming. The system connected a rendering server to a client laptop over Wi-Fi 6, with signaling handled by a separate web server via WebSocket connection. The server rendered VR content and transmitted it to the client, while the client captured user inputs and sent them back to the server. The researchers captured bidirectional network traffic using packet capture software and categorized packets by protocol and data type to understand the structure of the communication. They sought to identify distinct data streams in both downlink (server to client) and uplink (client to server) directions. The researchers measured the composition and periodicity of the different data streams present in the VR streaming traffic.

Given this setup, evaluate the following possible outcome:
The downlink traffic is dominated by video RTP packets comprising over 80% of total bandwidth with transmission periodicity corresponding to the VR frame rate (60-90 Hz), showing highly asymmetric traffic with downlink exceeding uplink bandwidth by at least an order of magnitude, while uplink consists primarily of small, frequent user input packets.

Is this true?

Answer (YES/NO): NO